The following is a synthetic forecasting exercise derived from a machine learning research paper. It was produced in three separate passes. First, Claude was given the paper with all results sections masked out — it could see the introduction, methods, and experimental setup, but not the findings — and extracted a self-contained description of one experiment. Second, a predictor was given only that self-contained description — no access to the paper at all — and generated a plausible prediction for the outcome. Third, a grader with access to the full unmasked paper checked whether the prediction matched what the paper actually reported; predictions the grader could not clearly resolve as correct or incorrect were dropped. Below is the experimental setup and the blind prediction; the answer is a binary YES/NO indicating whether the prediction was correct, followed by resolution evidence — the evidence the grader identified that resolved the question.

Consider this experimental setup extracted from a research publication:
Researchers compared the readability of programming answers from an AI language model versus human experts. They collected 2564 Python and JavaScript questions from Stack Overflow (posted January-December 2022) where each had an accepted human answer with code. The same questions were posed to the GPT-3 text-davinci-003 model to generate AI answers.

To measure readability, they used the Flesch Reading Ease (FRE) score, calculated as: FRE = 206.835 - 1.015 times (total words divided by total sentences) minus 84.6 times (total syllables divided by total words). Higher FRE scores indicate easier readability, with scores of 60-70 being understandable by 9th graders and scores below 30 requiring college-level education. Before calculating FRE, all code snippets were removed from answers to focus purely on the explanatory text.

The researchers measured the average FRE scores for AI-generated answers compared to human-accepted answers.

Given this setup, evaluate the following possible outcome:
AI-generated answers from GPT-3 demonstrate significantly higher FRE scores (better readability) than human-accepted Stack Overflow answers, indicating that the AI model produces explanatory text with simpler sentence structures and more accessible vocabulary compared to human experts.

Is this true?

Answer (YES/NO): YES